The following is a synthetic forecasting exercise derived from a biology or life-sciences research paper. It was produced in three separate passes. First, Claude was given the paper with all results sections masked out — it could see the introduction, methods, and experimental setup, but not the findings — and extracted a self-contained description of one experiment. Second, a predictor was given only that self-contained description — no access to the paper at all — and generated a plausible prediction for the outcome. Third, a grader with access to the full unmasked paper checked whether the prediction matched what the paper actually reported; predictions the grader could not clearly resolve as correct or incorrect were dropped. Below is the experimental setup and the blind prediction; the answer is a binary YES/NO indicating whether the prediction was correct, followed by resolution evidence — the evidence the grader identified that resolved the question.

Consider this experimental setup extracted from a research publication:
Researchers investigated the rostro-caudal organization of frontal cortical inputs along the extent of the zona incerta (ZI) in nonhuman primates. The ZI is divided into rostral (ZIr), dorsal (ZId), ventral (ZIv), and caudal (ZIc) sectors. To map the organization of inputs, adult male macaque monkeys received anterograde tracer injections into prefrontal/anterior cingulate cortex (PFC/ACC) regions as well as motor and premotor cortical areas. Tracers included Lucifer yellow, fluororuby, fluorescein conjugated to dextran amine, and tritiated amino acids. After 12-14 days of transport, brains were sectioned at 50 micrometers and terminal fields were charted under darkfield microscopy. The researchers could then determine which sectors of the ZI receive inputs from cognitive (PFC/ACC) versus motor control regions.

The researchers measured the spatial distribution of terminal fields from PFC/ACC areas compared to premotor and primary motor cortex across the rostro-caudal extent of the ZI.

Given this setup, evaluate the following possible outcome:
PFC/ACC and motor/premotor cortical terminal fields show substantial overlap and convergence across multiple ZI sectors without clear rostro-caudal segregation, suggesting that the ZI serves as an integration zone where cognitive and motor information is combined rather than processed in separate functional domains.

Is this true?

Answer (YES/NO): NO